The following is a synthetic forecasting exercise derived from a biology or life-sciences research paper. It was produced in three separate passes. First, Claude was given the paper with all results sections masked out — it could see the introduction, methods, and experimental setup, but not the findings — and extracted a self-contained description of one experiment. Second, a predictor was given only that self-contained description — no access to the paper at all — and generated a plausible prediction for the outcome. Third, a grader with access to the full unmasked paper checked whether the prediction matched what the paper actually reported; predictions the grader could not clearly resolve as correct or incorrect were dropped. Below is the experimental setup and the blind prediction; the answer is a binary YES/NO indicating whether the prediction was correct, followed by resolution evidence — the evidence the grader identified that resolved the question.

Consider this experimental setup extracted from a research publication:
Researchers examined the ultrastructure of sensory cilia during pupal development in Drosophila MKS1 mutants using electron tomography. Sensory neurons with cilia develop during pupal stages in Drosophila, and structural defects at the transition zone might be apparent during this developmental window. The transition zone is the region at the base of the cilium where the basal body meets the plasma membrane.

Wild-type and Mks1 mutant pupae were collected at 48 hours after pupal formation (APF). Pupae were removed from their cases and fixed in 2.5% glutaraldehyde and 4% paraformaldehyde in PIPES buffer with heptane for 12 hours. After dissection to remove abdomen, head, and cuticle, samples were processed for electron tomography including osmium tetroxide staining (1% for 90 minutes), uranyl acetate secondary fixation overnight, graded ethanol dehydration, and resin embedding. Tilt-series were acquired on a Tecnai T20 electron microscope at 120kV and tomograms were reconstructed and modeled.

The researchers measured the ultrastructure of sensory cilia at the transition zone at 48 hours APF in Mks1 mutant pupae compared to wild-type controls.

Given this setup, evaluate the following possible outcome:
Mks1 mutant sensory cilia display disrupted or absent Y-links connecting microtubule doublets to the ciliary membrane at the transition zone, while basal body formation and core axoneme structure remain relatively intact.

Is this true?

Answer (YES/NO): NO